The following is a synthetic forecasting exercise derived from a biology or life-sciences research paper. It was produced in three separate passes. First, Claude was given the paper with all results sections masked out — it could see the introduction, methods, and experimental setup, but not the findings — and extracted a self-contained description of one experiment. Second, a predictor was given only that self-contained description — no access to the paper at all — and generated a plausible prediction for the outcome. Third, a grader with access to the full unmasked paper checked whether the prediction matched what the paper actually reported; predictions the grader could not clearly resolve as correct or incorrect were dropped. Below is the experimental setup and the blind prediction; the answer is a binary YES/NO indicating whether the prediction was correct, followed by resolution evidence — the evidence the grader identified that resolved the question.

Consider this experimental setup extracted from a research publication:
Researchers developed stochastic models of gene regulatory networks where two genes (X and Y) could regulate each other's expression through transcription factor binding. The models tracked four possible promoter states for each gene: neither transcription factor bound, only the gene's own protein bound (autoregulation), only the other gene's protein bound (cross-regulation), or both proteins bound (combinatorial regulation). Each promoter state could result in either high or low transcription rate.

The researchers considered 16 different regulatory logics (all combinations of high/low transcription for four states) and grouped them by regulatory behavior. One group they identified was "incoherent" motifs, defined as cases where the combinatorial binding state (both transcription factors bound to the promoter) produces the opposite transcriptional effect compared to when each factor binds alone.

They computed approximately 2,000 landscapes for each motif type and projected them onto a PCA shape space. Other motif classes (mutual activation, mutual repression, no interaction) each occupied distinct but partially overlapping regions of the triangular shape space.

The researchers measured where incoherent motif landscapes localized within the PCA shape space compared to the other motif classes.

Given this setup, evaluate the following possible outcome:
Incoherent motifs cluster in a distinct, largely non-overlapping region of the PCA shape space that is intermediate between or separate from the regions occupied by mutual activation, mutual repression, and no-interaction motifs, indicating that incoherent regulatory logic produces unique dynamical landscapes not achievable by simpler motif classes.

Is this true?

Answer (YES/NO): NO